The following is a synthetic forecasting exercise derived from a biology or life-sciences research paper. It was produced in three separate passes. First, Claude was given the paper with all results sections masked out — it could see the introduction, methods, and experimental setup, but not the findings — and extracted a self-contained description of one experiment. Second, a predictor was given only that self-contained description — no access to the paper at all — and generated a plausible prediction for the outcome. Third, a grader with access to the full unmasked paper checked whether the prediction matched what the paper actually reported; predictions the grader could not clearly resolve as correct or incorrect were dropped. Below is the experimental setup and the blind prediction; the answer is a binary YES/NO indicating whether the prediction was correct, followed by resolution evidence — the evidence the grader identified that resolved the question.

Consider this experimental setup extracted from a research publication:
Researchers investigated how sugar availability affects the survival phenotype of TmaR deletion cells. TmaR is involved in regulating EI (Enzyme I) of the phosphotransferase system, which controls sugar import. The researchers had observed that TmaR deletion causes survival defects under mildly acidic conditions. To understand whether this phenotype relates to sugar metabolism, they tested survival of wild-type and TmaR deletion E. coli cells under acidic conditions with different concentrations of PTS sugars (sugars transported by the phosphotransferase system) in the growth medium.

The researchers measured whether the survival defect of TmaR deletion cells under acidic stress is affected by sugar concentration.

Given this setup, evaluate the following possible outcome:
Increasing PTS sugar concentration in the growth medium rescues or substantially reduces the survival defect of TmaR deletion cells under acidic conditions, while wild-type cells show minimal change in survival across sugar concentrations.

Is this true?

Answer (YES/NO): NO